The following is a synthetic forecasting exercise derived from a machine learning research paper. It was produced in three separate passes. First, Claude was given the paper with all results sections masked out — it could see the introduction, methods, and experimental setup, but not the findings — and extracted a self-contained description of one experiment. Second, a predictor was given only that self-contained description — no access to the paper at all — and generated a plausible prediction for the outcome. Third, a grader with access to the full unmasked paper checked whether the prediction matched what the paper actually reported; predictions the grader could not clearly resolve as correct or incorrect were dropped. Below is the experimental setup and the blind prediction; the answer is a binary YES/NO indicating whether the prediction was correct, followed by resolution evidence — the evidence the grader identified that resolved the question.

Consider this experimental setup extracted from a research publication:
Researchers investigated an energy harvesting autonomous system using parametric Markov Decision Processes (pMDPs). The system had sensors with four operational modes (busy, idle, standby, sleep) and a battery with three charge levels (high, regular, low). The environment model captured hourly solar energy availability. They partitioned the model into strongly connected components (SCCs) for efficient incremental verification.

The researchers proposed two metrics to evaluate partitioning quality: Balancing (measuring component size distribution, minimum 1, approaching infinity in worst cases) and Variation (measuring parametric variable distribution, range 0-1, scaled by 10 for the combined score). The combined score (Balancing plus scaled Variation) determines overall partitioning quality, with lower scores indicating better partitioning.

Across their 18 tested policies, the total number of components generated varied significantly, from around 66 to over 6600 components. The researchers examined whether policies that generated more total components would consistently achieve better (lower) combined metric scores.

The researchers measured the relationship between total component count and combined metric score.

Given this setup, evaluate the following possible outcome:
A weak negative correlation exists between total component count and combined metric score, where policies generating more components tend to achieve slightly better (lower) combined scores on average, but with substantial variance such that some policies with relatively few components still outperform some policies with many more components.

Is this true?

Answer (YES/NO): NO